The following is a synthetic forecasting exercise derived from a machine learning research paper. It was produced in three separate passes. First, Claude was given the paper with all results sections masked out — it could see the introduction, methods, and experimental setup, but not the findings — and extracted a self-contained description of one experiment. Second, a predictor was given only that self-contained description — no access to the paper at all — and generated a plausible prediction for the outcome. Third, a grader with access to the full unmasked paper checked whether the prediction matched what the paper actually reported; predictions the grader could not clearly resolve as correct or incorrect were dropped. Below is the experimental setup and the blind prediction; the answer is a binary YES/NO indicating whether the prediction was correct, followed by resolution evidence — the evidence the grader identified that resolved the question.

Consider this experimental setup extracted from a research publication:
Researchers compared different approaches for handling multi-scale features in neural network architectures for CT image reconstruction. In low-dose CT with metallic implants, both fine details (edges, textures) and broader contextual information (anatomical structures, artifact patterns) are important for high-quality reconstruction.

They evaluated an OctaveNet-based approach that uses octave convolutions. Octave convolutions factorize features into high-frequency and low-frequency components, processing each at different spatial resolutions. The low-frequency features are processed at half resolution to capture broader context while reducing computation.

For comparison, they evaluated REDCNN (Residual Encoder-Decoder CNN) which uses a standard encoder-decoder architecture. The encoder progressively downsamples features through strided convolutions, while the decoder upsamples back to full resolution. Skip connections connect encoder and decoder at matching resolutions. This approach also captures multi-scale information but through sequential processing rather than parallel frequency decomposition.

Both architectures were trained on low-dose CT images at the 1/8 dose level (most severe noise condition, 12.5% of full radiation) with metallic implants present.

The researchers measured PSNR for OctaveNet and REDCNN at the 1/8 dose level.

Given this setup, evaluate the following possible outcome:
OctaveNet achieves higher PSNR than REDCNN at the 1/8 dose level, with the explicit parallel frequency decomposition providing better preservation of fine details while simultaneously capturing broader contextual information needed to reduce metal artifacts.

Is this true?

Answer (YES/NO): NO